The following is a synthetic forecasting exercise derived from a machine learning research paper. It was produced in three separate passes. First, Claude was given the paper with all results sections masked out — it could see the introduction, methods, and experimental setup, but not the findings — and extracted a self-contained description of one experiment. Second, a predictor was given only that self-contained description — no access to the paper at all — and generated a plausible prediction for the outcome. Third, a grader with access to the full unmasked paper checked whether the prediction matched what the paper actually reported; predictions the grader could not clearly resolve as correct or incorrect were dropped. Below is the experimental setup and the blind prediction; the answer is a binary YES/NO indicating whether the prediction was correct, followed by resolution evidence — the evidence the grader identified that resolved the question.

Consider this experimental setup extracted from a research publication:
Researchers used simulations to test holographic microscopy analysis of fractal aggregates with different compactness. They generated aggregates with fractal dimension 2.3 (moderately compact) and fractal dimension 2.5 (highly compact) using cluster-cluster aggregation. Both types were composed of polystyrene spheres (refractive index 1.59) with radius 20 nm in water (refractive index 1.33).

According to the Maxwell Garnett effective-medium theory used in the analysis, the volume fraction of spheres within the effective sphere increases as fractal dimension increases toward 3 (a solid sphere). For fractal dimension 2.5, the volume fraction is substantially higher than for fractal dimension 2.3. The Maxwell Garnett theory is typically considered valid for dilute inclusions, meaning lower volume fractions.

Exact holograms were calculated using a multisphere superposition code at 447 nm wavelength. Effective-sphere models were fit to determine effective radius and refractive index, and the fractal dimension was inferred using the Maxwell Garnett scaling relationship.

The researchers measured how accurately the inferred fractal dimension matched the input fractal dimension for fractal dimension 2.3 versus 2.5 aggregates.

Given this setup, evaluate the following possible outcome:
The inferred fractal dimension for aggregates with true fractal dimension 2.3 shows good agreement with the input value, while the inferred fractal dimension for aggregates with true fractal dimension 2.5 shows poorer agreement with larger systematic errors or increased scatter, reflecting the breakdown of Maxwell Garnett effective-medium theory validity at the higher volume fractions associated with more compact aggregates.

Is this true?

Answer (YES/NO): NO